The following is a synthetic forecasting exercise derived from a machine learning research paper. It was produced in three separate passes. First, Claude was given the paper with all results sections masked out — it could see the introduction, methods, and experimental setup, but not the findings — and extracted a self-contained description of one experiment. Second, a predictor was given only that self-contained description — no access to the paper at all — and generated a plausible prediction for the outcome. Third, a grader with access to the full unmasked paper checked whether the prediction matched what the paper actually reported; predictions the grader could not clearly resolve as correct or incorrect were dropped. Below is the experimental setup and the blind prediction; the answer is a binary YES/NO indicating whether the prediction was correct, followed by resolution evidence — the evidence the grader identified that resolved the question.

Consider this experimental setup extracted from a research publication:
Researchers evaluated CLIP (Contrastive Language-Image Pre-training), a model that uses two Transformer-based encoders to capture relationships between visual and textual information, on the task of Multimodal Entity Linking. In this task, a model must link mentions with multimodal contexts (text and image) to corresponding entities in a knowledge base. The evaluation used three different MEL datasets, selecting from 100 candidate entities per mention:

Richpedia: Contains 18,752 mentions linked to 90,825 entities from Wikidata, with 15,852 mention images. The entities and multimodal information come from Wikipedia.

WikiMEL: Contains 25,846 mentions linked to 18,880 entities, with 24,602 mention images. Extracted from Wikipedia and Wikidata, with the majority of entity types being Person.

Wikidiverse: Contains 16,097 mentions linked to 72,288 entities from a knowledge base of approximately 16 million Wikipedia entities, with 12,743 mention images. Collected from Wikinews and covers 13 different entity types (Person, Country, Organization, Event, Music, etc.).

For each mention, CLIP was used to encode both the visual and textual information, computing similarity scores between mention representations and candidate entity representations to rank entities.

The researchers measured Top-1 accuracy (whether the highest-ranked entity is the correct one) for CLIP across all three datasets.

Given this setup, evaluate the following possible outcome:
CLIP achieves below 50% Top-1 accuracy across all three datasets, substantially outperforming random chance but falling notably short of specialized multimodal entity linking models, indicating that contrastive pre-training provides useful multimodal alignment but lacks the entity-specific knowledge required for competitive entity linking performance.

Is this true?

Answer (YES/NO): NO